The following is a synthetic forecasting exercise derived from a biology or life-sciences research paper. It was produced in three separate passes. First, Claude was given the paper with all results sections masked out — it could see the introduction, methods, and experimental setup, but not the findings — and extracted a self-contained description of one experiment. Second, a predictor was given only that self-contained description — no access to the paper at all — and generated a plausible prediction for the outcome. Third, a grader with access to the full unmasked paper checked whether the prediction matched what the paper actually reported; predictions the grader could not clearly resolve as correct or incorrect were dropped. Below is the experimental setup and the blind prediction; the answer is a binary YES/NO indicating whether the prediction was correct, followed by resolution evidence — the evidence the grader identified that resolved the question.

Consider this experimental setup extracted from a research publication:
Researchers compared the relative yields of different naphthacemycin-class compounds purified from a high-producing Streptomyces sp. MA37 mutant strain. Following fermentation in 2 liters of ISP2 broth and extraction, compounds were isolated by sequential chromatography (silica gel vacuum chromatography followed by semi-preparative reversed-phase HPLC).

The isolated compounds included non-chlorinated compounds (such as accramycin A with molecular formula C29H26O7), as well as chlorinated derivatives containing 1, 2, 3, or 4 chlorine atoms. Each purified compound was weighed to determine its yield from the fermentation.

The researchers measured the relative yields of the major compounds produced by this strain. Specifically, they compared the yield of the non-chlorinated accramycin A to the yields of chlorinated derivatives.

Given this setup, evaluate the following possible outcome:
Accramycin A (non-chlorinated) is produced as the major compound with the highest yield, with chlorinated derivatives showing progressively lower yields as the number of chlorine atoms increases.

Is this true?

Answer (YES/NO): NO